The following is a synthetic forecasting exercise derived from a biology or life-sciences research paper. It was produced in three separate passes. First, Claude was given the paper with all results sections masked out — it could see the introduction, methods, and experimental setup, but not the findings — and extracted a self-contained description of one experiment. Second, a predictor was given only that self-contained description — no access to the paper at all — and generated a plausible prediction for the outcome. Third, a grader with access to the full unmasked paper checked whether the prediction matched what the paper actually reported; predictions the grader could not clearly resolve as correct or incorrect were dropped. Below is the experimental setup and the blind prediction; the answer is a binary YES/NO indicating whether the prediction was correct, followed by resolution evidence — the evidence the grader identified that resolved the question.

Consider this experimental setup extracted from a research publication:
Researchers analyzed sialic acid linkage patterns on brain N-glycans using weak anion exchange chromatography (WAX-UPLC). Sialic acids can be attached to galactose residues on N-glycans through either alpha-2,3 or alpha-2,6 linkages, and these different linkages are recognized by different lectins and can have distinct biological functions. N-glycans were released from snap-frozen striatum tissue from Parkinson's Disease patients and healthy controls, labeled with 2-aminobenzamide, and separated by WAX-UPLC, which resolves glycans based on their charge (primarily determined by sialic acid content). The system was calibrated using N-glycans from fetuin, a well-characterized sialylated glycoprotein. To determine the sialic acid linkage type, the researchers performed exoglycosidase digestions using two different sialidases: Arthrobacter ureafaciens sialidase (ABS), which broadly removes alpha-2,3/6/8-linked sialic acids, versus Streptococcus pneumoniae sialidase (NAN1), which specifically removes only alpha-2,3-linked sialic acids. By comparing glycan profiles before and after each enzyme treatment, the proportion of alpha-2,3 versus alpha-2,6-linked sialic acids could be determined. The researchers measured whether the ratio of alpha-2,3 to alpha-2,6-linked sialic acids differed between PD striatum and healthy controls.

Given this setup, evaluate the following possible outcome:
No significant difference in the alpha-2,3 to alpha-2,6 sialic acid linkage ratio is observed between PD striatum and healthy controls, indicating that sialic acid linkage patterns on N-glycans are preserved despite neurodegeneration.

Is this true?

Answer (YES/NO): YES